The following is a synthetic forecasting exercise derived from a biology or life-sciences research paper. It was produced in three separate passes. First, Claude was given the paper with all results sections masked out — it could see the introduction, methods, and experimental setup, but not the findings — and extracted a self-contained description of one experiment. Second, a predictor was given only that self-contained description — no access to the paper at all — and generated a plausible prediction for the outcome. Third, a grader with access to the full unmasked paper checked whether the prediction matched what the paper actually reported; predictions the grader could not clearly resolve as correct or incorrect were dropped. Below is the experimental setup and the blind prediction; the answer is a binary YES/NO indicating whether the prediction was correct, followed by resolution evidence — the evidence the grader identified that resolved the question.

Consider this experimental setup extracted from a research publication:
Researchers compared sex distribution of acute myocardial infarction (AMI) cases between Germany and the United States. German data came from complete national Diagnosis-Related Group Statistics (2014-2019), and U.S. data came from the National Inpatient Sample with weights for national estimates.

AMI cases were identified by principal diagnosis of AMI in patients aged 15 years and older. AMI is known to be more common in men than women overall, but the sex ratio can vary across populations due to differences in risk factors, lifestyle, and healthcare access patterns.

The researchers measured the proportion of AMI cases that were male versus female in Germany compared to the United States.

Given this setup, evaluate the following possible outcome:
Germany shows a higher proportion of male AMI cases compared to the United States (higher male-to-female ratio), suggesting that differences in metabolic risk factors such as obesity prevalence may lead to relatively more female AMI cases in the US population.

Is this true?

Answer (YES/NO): YES